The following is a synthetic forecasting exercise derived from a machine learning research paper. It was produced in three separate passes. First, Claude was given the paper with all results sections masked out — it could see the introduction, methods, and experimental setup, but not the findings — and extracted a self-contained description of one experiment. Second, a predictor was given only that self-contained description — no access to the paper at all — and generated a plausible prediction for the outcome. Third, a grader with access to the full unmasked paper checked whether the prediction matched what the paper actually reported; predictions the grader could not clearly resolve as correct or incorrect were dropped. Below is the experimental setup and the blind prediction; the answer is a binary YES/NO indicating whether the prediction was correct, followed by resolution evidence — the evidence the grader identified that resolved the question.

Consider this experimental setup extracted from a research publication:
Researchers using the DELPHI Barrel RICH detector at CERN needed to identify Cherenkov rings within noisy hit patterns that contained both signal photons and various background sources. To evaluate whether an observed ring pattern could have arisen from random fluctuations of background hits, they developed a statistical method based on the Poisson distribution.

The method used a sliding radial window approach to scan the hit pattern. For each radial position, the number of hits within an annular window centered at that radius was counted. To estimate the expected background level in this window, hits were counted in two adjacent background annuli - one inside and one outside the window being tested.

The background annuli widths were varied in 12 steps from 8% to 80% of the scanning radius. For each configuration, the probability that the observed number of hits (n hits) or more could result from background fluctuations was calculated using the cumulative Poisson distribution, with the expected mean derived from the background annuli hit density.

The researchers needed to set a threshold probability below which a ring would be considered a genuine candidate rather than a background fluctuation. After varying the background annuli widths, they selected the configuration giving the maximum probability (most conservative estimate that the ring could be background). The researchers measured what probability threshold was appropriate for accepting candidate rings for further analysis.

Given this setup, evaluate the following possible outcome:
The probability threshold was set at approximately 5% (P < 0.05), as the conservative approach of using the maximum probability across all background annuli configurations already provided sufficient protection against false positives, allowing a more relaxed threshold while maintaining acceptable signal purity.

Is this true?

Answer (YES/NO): NO